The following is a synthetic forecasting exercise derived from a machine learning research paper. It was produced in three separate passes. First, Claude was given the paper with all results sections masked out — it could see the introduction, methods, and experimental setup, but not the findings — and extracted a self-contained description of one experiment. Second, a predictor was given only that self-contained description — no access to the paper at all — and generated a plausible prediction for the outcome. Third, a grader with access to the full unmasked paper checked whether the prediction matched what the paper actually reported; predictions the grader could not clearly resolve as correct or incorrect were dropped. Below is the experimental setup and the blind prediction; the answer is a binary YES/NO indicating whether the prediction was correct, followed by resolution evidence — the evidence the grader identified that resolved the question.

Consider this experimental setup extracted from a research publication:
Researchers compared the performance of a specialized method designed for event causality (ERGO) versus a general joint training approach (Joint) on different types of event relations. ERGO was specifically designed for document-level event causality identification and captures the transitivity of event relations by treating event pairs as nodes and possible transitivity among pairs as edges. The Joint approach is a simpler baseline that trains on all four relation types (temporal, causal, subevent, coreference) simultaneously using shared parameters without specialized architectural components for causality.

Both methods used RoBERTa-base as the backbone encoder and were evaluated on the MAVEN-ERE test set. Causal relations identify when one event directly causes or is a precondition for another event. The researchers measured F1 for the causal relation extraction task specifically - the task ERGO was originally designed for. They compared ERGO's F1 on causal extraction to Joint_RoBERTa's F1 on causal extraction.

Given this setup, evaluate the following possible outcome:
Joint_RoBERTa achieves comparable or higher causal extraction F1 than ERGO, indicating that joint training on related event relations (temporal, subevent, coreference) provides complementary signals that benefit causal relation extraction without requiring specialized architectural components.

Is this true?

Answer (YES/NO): YES